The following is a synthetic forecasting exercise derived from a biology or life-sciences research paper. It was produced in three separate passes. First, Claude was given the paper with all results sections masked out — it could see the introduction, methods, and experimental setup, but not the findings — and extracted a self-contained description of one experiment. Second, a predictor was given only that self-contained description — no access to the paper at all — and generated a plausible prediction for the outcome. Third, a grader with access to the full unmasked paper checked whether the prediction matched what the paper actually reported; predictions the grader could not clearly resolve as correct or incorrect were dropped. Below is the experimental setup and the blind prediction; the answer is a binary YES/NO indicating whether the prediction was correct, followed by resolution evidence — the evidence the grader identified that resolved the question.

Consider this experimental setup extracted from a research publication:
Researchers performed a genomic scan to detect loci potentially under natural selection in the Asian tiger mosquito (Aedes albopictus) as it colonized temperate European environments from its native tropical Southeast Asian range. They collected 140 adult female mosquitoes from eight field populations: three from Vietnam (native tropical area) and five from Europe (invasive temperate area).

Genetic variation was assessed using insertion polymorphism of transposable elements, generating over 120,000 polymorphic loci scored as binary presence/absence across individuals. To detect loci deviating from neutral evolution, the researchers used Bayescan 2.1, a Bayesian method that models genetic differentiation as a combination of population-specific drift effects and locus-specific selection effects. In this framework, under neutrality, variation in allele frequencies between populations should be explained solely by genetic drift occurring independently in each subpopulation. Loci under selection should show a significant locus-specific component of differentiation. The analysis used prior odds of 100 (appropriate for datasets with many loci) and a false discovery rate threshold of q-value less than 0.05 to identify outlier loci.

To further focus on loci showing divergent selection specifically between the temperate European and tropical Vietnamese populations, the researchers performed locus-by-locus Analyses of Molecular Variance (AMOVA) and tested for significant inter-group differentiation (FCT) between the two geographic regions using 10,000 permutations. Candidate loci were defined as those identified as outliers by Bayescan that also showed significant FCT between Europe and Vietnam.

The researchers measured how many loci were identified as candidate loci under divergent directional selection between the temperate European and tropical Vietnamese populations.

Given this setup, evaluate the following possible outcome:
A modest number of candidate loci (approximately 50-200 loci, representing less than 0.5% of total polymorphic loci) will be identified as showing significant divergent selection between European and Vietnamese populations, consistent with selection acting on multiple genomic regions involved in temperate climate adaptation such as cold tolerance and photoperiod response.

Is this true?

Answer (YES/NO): YES